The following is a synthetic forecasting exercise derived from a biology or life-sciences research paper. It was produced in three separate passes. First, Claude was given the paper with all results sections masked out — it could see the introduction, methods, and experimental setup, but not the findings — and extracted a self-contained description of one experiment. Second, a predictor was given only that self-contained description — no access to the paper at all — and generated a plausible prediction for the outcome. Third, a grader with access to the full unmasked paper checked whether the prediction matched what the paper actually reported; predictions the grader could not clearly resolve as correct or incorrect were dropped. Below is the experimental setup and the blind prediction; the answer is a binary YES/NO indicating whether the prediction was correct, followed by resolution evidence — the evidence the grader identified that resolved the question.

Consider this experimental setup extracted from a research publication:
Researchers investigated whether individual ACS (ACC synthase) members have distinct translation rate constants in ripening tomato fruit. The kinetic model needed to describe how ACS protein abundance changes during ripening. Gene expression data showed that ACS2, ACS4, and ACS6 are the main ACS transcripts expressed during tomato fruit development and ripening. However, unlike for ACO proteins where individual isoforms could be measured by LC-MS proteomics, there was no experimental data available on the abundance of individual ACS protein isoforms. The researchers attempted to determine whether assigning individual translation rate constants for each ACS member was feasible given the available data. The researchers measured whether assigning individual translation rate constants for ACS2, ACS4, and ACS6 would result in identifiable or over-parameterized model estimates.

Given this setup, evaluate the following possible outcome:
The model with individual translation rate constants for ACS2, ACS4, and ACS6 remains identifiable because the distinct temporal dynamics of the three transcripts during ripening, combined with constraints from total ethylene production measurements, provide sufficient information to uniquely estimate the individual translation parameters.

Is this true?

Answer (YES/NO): NO